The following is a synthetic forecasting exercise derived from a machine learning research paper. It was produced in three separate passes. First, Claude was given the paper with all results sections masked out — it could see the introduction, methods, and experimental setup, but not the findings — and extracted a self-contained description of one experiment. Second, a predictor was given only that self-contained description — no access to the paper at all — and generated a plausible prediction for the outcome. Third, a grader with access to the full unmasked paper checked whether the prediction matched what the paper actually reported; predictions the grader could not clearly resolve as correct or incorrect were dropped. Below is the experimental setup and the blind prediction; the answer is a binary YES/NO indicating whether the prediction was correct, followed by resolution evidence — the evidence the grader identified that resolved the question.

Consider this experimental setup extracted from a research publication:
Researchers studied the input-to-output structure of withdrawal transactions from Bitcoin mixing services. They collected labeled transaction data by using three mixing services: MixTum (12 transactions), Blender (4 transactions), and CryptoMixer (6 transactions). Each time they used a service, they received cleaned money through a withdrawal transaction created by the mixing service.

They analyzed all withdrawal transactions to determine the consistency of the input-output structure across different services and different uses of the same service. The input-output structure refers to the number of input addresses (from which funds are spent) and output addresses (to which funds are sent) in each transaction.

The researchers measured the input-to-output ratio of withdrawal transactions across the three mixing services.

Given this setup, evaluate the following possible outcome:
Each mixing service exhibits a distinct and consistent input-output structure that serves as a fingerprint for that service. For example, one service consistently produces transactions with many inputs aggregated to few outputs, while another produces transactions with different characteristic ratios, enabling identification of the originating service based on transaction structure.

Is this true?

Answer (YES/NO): NO